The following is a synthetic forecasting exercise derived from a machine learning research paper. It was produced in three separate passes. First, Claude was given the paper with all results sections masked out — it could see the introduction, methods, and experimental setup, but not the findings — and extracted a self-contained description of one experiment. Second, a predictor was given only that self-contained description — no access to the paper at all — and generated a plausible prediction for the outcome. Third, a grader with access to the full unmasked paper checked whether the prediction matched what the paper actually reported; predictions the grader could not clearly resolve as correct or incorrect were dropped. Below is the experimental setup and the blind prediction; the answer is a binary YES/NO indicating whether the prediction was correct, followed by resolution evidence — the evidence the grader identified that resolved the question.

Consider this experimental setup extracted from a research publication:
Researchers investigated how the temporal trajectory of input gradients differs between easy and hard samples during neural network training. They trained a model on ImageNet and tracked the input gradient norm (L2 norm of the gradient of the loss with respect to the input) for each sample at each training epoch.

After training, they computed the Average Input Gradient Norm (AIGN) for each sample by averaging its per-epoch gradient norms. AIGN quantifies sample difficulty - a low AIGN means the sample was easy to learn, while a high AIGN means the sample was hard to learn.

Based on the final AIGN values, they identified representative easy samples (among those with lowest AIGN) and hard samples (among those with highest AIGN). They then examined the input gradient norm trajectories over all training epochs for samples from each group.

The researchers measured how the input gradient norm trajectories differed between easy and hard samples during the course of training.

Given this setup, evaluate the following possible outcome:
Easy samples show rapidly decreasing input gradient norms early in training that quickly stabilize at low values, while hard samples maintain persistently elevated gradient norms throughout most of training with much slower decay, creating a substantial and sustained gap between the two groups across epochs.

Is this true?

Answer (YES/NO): YES